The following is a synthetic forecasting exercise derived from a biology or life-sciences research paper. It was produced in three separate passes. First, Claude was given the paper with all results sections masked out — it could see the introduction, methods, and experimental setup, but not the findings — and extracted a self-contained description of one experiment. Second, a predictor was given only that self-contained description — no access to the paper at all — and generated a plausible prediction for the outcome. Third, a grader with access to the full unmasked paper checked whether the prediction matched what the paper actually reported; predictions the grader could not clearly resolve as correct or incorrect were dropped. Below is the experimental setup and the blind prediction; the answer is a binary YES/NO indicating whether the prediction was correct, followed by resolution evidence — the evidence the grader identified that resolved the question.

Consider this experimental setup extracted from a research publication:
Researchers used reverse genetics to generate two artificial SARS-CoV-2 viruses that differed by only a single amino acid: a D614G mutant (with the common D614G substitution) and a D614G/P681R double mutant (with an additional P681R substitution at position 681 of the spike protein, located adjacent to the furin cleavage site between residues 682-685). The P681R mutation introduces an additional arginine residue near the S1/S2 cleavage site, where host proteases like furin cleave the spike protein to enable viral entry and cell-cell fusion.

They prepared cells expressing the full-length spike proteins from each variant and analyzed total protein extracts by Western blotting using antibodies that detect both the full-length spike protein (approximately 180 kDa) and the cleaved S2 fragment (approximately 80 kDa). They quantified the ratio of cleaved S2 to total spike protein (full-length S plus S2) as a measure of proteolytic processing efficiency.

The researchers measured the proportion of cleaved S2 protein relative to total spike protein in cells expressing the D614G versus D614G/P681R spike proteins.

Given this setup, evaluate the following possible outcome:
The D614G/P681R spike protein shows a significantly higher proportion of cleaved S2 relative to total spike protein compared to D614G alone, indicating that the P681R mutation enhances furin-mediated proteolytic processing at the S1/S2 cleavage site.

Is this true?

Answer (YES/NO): YES